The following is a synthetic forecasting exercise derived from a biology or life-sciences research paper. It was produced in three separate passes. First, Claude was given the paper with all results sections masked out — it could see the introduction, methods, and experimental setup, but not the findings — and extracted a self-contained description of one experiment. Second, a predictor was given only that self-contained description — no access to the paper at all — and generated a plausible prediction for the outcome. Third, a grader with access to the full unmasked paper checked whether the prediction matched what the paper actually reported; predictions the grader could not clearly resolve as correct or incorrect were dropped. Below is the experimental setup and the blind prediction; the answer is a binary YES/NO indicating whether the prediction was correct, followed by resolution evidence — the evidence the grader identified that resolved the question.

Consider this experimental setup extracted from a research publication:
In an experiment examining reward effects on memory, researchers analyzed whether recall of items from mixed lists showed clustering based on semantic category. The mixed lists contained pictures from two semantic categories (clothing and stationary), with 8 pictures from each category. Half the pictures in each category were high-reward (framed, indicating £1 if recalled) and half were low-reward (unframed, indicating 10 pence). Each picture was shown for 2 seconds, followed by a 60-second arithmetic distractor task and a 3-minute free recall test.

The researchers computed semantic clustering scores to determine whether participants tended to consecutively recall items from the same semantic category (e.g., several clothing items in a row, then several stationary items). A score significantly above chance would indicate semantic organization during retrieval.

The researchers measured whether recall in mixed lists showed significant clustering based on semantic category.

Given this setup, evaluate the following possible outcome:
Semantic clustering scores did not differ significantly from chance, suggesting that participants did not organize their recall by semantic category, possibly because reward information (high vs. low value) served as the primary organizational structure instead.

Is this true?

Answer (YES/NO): NO